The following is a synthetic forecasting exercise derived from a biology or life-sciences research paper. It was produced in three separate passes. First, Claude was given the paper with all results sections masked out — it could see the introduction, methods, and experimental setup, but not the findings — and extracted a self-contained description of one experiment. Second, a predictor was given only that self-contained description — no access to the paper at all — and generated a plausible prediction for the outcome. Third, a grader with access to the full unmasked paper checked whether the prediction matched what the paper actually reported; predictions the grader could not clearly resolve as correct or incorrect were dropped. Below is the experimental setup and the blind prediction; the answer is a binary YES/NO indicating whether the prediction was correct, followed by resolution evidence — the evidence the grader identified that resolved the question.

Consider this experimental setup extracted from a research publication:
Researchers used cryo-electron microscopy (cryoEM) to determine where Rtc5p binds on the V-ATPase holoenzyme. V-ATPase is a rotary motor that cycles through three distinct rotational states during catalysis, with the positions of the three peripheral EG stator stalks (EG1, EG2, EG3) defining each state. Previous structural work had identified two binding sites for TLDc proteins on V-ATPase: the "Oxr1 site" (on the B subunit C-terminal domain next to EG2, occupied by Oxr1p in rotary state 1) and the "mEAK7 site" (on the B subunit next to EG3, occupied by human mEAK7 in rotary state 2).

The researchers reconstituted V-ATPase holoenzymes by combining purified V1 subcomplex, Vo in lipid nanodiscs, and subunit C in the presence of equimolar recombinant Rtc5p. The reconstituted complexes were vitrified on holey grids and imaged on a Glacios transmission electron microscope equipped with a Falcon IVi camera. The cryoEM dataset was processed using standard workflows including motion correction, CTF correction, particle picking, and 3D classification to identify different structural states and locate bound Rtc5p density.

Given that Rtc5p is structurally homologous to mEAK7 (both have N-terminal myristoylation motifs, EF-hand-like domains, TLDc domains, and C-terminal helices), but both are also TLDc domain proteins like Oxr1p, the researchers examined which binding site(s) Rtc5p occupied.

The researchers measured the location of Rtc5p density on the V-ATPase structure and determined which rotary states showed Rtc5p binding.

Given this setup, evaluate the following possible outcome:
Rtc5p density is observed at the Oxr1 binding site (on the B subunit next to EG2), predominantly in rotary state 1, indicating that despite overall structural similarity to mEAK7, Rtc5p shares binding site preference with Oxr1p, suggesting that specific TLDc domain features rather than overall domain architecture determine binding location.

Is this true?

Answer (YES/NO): NO